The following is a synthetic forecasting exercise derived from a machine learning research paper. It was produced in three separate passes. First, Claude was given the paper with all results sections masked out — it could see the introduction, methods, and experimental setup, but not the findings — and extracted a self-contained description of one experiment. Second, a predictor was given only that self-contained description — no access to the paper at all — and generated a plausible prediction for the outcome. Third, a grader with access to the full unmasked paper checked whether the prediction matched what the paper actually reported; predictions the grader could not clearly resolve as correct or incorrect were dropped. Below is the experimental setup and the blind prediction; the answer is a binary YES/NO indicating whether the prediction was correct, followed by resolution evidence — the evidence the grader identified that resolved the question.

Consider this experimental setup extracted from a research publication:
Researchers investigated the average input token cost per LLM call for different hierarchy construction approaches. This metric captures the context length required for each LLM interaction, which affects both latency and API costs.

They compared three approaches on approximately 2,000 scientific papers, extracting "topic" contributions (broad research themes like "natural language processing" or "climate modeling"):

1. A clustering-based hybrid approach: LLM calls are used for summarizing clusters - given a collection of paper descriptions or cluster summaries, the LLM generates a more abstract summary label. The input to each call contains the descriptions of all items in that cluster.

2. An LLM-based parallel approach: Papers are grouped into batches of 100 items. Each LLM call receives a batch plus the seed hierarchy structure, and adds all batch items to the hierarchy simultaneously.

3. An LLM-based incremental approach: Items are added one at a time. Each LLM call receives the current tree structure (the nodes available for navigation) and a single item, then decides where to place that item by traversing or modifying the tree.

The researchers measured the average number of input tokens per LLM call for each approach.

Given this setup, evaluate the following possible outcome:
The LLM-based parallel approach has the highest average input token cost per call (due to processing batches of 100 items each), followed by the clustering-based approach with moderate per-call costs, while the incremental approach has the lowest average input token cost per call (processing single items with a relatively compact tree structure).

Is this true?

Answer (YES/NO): YES